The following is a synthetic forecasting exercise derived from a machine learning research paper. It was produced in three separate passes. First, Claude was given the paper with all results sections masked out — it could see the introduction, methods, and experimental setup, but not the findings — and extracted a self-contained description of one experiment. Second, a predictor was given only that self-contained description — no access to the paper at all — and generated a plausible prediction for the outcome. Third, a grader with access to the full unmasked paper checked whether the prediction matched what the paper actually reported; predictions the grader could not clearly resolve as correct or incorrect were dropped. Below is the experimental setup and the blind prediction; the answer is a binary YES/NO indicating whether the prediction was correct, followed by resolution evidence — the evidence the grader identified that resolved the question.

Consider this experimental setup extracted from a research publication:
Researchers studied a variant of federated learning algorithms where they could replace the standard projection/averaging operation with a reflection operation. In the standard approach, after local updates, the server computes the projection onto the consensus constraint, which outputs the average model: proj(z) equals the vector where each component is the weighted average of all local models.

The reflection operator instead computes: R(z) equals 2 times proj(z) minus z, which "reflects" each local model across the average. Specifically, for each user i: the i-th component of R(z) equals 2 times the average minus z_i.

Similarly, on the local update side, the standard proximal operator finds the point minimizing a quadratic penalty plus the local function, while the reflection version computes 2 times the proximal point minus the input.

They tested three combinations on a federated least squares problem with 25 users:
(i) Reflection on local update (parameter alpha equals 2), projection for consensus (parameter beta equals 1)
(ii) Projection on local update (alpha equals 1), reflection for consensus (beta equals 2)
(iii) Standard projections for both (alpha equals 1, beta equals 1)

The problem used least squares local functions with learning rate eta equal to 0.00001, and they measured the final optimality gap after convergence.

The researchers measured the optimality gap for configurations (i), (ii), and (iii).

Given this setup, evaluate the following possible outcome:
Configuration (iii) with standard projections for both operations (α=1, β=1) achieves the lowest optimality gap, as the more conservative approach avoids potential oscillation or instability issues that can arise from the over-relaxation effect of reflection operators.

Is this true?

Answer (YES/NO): YES